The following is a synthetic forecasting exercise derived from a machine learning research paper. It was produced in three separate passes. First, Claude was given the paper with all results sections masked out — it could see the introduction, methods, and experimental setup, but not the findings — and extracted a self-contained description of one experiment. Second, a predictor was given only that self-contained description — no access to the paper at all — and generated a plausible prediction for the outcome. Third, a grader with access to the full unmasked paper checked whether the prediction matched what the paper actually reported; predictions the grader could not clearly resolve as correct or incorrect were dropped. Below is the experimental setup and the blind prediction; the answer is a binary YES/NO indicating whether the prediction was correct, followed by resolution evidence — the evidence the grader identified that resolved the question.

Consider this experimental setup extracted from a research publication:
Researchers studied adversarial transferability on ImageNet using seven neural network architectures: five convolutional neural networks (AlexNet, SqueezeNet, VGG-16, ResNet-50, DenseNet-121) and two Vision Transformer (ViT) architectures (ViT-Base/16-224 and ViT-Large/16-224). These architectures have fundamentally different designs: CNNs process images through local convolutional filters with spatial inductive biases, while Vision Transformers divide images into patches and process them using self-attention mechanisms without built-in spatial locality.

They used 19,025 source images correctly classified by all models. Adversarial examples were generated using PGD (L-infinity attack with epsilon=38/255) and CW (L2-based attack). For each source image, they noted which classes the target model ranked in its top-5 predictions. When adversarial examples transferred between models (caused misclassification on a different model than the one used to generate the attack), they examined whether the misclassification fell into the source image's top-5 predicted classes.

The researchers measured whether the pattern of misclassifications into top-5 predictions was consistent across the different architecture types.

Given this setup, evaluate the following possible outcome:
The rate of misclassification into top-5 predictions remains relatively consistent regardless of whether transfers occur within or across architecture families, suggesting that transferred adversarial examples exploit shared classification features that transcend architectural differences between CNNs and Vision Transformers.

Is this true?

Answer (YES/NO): YES